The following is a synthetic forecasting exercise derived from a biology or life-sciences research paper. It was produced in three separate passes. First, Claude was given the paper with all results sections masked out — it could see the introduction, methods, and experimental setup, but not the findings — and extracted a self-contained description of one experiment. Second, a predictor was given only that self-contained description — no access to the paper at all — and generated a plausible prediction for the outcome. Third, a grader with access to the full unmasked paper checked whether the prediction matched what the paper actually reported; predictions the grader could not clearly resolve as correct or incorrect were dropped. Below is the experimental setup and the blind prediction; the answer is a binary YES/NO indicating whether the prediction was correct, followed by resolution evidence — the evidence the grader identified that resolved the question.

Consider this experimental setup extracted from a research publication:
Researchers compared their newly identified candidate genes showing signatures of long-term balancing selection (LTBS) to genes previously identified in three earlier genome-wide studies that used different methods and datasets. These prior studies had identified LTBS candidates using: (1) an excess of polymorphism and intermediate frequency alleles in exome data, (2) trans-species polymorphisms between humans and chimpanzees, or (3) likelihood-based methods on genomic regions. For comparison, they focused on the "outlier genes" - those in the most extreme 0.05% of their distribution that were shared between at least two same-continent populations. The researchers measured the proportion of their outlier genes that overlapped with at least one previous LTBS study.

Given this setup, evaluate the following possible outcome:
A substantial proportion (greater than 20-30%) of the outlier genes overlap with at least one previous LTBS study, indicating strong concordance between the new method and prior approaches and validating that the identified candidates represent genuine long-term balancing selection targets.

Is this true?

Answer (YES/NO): YES